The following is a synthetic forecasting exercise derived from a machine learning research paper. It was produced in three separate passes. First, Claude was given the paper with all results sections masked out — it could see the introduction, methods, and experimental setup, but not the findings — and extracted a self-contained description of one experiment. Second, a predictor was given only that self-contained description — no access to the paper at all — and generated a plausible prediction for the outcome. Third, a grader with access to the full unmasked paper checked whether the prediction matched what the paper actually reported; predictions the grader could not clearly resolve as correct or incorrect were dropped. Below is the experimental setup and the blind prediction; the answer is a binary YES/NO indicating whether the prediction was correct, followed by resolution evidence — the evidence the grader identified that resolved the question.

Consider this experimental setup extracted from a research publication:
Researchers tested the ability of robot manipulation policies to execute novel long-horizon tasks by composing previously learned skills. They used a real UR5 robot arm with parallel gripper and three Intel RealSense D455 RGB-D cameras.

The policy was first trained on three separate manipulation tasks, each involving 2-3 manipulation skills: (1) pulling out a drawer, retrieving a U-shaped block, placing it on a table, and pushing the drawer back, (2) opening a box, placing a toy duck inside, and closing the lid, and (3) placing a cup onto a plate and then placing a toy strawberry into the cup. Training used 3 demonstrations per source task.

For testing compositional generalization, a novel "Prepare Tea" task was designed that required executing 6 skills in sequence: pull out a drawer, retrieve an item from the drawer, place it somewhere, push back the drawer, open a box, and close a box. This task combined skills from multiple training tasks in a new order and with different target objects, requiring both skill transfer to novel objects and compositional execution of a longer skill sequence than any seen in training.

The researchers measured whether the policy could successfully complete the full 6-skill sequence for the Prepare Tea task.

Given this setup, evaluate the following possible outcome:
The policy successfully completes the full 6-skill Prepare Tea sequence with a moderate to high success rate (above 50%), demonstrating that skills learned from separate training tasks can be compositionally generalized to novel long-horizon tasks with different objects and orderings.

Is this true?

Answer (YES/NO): YES